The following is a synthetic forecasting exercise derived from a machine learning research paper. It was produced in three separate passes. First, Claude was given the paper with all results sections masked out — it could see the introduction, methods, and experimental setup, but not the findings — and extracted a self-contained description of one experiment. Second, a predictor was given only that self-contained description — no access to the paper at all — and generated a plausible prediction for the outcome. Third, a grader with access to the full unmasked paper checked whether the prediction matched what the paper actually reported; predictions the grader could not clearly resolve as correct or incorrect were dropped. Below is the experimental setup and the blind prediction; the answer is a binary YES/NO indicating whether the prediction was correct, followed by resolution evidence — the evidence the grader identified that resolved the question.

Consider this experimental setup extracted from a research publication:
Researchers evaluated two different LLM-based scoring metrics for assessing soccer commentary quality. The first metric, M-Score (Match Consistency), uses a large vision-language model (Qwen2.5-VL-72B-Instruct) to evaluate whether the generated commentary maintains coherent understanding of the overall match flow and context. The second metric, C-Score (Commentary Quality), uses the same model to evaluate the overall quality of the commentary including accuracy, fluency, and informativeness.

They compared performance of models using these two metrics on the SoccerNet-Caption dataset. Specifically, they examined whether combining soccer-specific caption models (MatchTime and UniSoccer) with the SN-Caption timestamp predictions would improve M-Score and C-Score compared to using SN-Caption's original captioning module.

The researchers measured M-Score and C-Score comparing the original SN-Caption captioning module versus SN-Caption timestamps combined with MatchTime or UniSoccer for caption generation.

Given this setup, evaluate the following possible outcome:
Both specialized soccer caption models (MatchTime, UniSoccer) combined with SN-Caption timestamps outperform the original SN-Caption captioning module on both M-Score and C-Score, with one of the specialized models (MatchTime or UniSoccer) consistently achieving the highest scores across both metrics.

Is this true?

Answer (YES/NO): NO